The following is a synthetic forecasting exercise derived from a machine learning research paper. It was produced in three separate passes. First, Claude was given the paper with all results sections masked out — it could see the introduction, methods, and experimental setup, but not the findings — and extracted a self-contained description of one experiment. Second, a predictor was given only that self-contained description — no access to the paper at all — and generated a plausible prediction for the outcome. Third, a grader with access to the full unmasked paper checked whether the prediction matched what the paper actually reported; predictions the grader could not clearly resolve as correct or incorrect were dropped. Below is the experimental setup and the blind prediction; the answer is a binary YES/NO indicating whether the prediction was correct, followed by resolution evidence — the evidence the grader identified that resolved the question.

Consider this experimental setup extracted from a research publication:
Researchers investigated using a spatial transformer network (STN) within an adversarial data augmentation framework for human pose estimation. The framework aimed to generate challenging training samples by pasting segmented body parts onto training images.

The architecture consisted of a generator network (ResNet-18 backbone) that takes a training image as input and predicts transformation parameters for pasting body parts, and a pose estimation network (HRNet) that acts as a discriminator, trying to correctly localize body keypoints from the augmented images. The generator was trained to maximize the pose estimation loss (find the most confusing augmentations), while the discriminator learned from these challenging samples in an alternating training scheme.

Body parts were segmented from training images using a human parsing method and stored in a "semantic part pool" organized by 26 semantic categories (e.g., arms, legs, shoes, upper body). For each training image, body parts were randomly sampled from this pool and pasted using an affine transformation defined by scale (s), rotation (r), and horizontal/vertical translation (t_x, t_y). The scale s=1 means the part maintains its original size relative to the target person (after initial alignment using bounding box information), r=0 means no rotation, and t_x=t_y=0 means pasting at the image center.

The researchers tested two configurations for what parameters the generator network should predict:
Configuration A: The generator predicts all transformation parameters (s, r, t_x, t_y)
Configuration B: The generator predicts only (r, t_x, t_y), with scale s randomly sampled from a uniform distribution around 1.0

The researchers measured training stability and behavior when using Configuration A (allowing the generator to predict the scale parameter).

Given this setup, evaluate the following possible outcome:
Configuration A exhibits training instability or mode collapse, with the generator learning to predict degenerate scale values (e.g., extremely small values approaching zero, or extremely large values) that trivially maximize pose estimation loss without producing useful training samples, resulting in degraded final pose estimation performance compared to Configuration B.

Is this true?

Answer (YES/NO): YES